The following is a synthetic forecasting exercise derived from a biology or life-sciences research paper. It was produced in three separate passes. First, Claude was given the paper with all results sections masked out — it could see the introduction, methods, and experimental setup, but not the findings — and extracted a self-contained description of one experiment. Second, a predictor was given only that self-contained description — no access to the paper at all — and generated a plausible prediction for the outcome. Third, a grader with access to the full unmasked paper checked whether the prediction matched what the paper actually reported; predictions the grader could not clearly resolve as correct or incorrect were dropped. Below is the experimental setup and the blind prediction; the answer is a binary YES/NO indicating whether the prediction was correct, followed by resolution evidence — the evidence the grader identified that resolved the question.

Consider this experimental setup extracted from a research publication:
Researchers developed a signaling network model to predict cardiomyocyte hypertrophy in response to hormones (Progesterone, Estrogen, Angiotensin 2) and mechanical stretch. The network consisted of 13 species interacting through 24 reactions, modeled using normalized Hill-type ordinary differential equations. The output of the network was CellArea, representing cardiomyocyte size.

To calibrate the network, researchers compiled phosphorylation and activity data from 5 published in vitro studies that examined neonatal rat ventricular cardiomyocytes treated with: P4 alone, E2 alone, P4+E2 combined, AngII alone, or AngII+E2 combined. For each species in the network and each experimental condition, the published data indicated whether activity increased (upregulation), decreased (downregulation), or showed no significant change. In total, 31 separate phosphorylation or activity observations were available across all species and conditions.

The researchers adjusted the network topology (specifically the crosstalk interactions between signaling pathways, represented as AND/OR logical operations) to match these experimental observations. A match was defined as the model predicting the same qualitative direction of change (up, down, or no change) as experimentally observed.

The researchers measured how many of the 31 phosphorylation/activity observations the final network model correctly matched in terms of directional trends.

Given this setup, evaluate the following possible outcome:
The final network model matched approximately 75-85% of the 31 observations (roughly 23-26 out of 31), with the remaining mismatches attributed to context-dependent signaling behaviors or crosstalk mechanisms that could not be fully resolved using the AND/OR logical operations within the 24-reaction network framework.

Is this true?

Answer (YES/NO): NO